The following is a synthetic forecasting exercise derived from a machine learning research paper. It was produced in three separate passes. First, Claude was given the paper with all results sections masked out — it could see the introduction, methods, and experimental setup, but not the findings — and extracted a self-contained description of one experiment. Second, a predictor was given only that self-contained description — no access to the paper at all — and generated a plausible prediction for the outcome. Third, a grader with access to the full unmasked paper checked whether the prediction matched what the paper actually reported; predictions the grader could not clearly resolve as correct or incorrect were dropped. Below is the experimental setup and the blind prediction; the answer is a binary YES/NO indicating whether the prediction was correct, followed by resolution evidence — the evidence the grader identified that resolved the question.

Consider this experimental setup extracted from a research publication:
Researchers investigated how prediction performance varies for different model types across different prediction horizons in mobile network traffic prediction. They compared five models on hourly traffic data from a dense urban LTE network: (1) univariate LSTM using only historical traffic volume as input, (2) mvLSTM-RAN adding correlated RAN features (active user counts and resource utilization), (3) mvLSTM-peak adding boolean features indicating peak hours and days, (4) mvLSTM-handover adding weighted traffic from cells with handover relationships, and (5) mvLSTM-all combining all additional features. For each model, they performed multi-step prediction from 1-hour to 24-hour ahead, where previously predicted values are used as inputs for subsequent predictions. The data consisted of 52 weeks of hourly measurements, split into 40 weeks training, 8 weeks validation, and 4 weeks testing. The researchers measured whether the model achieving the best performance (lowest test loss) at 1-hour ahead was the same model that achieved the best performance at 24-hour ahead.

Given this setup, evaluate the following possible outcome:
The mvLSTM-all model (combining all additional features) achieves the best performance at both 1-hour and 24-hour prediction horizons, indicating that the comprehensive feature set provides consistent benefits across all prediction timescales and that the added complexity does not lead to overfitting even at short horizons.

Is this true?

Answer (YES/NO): NO